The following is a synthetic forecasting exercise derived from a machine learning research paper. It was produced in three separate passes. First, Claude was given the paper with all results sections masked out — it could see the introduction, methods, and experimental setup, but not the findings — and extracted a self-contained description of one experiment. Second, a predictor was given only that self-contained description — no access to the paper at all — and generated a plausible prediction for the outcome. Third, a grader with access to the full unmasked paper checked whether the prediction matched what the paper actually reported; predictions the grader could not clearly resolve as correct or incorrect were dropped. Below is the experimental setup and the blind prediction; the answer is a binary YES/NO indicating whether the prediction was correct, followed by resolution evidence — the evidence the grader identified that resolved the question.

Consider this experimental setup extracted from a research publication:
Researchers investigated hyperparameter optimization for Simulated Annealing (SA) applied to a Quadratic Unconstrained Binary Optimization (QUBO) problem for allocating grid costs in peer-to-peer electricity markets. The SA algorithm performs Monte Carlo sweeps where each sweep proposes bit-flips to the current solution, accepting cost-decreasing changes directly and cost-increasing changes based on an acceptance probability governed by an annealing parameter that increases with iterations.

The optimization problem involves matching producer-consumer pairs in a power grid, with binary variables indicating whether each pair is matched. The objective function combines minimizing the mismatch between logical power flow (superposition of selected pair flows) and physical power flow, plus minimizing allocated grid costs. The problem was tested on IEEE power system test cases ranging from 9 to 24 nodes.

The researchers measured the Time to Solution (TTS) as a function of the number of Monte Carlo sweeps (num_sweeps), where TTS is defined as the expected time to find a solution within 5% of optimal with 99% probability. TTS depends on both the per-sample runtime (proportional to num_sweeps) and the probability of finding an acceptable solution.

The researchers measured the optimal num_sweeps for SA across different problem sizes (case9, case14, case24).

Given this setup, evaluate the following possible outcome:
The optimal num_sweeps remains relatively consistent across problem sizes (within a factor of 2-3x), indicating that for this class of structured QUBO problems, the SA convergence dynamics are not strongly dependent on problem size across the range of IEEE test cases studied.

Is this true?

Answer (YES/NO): NO